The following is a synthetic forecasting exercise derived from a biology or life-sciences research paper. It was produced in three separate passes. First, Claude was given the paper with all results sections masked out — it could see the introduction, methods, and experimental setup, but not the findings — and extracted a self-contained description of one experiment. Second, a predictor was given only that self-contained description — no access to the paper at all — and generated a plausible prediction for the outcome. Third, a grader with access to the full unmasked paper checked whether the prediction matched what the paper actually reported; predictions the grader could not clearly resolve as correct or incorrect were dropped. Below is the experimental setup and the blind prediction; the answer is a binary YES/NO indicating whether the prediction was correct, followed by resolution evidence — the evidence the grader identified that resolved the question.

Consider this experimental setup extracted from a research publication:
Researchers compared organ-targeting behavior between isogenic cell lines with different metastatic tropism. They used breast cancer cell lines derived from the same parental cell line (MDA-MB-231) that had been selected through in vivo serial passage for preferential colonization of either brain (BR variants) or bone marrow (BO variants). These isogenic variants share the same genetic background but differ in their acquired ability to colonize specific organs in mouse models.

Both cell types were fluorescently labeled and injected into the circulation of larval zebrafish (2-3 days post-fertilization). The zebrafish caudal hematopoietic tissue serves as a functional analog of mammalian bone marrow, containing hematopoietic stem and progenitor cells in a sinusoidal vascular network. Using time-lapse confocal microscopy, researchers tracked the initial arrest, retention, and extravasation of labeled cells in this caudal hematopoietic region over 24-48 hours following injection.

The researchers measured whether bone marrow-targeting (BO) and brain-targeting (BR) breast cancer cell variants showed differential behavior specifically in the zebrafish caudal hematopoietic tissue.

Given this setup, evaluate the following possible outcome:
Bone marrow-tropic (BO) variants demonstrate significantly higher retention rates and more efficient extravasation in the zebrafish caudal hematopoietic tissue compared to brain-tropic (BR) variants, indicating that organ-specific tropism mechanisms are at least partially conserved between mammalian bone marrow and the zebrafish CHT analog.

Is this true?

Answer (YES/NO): YES